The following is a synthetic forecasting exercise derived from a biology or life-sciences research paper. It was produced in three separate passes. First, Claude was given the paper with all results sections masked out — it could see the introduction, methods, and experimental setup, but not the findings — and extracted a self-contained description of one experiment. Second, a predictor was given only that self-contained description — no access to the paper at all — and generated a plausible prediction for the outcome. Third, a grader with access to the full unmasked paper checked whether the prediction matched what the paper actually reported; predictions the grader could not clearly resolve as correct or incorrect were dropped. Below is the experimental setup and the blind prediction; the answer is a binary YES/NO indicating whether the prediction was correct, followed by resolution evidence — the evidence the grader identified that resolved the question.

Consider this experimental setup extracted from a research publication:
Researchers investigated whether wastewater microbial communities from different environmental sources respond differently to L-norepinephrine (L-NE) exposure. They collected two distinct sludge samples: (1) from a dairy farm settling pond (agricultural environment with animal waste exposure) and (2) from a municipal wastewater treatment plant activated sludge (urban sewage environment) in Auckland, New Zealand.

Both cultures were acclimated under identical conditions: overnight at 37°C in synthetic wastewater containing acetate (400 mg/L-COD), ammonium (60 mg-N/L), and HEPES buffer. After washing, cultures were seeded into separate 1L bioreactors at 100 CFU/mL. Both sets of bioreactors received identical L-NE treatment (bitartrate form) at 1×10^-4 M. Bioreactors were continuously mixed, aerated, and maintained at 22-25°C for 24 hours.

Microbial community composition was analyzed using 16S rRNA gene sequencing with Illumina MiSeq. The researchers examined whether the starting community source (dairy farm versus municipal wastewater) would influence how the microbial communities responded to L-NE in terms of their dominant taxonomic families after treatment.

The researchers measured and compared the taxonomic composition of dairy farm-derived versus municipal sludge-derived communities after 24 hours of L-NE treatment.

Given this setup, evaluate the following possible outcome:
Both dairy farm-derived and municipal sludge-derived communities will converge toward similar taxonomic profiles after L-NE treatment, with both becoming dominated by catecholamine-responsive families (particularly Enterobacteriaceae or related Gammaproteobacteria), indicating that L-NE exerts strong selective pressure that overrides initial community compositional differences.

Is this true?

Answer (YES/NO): NO